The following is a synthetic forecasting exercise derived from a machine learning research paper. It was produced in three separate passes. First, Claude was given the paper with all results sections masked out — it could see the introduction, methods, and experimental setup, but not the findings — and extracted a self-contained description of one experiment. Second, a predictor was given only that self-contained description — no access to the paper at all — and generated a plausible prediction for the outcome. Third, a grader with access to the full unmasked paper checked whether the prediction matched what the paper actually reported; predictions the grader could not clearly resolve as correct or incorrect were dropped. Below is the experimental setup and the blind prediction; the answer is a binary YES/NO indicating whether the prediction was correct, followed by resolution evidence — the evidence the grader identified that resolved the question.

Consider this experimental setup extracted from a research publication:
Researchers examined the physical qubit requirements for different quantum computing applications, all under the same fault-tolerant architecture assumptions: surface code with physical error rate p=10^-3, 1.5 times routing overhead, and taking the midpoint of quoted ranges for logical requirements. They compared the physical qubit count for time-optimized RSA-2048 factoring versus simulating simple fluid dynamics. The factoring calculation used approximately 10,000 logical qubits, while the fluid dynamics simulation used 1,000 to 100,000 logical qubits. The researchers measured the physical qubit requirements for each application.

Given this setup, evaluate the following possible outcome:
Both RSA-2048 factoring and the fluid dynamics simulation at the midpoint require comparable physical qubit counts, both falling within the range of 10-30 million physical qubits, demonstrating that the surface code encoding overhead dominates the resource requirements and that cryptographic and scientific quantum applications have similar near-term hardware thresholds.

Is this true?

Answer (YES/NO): NO